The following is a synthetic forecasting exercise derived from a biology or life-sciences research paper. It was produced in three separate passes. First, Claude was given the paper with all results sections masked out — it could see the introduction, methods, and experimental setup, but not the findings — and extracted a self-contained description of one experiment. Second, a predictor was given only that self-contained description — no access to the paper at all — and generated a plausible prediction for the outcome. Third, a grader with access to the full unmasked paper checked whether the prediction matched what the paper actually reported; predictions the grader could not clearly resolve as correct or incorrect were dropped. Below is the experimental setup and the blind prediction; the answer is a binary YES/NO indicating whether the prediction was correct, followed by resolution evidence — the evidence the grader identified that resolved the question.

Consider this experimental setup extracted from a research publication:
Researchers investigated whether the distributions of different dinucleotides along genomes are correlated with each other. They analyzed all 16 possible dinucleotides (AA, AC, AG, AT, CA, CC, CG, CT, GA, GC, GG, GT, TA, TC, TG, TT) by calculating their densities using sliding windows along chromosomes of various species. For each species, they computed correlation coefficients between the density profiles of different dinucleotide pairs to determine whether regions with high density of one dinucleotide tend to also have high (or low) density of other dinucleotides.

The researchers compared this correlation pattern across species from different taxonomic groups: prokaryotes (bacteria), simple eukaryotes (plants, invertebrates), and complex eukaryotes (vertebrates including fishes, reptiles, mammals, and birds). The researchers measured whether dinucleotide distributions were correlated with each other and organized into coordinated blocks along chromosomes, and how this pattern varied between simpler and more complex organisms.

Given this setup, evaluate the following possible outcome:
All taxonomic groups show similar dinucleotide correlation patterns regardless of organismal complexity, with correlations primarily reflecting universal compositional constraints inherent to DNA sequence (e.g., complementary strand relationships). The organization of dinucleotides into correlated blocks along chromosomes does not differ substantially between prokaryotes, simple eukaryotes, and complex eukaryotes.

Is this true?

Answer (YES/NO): NO